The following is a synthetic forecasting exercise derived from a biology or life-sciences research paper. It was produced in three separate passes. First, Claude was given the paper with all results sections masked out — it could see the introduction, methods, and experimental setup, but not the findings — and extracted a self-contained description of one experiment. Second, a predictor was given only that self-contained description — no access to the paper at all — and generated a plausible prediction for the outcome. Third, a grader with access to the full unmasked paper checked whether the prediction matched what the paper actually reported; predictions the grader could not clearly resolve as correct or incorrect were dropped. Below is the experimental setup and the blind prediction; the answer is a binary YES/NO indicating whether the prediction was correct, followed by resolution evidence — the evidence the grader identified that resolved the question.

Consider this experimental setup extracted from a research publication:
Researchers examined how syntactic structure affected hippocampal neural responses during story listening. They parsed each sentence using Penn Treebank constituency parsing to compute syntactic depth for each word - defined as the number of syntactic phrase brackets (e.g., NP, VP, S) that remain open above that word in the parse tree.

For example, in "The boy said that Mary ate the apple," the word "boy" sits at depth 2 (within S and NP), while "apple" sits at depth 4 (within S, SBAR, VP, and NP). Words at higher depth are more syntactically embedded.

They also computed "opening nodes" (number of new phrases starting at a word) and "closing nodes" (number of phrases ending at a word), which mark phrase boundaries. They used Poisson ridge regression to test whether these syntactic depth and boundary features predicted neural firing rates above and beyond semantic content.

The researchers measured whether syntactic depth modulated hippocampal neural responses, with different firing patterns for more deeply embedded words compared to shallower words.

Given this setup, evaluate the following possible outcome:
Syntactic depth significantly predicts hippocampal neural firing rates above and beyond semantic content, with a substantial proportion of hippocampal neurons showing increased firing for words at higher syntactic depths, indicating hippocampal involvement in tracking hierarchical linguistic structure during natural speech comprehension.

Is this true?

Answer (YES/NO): NO